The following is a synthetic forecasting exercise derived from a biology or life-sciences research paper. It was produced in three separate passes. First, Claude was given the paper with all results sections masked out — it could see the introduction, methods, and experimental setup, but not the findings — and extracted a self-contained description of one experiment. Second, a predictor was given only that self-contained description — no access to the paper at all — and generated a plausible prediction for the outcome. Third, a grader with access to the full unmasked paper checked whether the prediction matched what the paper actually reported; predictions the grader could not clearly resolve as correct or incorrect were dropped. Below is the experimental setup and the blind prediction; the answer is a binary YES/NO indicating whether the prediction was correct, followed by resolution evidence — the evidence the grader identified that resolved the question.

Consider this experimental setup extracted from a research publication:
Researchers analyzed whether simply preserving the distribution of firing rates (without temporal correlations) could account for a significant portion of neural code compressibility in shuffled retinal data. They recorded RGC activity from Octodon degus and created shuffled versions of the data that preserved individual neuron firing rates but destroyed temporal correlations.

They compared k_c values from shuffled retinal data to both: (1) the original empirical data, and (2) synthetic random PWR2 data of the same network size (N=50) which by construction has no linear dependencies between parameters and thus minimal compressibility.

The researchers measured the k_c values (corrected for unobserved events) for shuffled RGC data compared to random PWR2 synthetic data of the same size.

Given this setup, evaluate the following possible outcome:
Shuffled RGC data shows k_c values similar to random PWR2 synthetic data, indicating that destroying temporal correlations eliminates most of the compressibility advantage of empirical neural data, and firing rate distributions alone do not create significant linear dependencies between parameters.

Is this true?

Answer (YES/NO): NO